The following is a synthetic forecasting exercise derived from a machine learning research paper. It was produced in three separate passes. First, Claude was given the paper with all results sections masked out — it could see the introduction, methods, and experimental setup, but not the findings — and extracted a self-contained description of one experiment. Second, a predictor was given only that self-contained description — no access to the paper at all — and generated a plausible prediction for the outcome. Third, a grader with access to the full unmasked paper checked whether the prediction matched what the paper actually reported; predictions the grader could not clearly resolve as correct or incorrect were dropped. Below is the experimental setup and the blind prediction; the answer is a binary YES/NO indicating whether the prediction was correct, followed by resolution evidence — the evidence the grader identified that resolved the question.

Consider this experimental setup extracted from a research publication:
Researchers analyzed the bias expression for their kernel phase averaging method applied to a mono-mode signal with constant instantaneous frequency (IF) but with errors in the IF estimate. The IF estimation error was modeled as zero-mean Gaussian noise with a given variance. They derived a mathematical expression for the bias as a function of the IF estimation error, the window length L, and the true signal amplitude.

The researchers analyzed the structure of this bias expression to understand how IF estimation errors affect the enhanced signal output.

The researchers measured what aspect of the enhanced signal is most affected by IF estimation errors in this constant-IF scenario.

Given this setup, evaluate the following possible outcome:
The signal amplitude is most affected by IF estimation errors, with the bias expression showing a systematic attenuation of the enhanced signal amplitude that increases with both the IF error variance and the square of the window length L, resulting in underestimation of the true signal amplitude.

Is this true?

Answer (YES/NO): NO